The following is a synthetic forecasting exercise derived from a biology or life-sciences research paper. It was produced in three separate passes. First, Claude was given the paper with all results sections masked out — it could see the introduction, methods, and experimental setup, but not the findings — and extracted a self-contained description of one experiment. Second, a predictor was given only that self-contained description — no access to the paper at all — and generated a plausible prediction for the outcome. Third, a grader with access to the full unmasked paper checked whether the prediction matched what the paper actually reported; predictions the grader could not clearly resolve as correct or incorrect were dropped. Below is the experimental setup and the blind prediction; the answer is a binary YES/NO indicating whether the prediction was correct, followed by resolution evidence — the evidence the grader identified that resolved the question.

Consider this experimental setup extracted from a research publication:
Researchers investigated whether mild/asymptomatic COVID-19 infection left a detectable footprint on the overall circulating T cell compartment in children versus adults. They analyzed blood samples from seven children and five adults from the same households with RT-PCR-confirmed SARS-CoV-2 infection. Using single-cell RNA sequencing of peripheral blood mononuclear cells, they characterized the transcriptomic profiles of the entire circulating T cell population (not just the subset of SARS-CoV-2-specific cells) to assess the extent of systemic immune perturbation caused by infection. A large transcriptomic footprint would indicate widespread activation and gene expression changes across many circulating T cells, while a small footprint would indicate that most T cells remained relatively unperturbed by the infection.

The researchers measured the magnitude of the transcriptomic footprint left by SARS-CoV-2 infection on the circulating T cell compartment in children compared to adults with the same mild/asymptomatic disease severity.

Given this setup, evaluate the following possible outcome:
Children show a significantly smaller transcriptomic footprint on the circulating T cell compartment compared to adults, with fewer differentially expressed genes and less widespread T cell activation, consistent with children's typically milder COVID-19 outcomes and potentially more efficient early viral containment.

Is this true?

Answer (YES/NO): YES